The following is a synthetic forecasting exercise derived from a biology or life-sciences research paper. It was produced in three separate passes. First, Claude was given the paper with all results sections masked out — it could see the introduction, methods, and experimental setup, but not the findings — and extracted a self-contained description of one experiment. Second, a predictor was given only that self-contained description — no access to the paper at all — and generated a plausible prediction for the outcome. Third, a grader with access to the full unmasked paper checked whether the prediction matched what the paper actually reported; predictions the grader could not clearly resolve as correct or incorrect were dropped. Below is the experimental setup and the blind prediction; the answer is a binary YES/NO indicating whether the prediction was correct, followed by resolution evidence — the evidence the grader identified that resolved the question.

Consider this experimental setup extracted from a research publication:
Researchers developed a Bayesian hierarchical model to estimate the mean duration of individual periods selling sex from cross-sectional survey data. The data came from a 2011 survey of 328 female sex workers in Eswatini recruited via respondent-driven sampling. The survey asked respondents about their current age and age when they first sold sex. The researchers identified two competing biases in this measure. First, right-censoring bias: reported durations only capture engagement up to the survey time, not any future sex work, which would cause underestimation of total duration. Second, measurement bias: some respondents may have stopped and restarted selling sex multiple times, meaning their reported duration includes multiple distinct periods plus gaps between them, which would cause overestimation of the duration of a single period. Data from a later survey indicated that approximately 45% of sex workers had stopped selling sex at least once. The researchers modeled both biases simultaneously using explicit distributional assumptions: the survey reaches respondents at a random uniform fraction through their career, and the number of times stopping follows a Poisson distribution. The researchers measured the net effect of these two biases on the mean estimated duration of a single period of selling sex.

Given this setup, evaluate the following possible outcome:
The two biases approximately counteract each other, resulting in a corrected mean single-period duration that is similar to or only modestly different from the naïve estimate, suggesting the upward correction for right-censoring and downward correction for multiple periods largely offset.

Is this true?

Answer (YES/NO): YES